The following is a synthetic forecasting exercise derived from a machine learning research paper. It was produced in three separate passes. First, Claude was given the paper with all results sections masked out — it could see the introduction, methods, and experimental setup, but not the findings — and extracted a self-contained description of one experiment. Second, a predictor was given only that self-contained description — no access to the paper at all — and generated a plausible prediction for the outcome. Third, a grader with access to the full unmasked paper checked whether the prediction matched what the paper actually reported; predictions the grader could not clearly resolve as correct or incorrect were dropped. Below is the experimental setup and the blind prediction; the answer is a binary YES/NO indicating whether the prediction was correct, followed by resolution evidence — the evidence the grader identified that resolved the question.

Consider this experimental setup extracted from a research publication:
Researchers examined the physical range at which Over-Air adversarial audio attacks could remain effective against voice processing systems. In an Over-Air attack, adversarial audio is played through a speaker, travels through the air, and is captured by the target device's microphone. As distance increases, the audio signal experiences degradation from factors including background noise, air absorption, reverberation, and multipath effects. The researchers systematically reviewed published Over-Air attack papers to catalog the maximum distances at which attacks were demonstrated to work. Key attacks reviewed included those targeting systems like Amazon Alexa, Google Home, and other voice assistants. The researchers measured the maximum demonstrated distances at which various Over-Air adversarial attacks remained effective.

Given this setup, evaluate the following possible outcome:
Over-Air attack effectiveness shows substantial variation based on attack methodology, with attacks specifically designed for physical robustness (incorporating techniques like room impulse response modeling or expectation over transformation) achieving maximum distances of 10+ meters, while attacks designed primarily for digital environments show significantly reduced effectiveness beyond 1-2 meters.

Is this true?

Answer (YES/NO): NO